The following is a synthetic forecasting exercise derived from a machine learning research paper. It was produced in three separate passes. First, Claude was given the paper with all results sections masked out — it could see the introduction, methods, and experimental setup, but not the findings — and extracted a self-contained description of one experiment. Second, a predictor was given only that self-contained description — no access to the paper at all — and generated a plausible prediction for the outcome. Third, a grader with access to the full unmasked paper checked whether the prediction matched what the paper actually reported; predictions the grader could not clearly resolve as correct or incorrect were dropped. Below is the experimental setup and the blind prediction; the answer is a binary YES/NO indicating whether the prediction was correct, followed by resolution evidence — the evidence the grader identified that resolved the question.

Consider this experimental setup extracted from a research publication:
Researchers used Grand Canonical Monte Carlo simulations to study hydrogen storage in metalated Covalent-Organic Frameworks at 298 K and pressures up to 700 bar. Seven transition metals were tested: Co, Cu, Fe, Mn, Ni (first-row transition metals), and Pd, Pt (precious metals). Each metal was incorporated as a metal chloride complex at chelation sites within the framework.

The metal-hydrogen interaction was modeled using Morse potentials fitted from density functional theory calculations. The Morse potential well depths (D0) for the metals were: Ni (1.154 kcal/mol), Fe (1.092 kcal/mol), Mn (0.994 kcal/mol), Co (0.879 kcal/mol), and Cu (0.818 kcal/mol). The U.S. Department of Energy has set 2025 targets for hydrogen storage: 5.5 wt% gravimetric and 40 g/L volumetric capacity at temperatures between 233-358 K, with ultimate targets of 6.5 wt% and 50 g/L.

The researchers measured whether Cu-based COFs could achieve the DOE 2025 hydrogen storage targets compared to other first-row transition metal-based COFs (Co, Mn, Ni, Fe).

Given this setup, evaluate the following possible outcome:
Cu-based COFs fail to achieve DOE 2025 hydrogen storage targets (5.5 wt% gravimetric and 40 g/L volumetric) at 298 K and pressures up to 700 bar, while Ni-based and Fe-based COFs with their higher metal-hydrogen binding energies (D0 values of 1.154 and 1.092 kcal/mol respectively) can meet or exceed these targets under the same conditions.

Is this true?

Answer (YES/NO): NO